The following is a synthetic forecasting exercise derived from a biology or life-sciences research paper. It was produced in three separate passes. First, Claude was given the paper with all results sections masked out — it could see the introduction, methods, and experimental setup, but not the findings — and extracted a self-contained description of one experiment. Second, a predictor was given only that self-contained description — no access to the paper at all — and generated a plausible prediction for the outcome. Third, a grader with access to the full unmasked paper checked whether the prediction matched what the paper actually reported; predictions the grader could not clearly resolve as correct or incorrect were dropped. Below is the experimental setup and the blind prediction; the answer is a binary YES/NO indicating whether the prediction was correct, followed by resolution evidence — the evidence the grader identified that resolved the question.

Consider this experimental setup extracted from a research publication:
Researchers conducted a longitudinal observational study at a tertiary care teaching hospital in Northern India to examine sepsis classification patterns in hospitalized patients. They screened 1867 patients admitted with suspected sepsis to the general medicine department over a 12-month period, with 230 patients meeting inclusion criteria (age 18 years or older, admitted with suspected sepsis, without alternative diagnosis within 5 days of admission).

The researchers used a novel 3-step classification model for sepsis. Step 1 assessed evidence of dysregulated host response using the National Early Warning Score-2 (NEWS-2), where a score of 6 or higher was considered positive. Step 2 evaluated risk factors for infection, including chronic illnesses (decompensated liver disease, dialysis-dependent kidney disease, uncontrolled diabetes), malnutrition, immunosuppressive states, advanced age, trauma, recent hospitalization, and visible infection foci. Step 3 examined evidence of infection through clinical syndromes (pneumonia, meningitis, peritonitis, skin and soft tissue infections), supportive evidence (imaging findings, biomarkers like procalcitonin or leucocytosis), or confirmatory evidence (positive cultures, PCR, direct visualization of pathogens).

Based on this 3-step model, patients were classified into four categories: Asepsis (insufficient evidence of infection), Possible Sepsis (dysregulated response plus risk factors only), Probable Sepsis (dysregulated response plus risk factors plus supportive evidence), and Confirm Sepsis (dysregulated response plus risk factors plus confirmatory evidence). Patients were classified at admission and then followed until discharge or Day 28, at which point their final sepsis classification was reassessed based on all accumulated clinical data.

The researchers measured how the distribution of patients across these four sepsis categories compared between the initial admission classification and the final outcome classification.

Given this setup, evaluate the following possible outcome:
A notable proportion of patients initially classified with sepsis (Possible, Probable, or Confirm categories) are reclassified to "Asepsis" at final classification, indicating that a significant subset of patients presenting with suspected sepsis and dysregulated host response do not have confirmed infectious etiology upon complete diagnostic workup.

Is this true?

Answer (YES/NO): YES